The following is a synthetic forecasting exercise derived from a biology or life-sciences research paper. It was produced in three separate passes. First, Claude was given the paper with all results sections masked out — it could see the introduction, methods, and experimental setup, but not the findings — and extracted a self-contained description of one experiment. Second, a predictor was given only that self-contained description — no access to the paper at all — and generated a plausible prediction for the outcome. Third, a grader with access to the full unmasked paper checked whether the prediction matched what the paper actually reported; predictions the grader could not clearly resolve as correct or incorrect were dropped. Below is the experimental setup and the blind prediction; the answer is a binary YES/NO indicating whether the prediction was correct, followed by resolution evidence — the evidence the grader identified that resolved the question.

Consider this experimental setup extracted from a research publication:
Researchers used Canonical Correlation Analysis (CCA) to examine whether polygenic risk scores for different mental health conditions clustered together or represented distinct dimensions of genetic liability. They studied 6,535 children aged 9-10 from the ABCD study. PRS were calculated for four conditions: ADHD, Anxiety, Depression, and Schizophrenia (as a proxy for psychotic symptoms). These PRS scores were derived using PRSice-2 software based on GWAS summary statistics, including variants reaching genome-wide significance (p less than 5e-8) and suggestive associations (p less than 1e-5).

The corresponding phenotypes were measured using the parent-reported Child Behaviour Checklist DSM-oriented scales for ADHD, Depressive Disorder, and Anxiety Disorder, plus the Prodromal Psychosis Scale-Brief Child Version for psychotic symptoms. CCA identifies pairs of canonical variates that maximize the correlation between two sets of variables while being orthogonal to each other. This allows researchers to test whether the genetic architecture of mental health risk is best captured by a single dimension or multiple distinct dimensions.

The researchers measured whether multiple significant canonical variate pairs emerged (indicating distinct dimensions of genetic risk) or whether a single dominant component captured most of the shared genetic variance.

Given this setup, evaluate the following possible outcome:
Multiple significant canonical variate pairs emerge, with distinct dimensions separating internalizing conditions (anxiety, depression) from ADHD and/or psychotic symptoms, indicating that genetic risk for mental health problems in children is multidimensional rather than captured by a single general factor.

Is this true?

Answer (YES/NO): NO